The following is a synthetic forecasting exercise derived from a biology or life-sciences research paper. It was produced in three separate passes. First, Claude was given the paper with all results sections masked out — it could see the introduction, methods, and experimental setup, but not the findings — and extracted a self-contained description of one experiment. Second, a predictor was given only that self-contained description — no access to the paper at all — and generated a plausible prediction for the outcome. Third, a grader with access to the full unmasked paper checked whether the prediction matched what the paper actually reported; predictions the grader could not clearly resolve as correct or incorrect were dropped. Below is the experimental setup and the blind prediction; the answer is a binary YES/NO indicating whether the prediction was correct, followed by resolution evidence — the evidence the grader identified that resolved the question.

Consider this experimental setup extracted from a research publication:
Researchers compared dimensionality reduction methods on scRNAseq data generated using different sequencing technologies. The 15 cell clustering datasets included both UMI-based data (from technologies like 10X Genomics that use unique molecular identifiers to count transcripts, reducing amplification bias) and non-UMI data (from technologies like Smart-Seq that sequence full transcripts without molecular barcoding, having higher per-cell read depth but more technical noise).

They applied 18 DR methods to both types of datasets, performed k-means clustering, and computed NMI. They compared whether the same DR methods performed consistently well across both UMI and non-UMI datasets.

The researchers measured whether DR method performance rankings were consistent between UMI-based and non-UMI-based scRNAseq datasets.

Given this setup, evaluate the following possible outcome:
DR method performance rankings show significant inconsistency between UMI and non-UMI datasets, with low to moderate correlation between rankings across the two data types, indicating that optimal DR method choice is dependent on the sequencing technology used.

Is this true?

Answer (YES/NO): NO